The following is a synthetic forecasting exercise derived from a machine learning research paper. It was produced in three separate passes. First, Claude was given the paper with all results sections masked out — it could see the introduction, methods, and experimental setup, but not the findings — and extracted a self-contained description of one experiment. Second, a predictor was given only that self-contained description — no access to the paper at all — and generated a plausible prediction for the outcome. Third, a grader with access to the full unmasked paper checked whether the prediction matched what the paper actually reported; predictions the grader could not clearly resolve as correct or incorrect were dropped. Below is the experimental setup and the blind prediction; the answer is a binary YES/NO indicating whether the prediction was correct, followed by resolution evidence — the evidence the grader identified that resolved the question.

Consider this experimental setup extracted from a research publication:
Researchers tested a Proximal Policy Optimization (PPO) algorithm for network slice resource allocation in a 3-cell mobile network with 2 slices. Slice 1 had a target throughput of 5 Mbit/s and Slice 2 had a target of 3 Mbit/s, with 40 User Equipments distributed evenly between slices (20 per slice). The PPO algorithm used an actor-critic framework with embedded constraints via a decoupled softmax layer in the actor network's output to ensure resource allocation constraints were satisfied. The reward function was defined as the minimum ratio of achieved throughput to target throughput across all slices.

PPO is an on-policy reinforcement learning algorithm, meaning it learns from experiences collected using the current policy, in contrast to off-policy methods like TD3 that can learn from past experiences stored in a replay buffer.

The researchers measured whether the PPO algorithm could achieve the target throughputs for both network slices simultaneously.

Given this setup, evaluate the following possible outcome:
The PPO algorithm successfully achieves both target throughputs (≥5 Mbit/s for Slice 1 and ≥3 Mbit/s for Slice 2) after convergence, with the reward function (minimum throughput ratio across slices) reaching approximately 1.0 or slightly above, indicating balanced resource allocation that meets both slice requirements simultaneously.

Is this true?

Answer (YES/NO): NO